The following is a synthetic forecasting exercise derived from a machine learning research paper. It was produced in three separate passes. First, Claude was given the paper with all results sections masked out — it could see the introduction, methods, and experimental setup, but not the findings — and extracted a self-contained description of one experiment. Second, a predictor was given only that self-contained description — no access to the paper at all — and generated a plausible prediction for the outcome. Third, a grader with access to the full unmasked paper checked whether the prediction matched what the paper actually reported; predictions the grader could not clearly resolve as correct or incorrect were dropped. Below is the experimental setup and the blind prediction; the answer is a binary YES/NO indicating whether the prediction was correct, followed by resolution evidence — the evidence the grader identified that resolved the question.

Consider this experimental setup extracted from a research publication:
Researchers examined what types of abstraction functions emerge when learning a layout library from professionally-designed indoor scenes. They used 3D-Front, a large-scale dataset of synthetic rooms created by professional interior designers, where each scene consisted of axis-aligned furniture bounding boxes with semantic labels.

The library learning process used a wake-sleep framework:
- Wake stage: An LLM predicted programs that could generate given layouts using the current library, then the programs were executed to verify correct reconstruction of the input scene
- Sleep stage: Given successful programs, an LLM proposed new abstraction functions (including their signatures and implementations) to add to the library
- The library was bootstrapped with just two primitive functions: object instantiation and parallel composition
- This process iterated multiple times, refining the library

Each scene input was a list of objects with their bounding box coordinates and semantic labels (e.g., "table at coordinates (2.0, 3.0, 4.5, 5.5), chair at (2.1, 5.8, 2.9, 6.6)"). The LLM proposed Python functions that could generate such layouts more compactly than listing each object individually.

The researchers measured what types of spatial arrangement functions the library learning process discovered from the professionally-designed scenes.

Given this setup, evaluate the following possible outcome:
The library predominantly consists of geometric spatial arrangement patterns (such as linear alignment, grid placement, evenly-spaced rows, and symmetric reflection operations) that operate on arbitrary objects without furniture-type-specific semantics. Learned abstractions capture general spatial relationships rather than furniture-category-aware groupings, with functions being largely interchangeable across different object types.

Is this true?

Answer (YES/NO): YES